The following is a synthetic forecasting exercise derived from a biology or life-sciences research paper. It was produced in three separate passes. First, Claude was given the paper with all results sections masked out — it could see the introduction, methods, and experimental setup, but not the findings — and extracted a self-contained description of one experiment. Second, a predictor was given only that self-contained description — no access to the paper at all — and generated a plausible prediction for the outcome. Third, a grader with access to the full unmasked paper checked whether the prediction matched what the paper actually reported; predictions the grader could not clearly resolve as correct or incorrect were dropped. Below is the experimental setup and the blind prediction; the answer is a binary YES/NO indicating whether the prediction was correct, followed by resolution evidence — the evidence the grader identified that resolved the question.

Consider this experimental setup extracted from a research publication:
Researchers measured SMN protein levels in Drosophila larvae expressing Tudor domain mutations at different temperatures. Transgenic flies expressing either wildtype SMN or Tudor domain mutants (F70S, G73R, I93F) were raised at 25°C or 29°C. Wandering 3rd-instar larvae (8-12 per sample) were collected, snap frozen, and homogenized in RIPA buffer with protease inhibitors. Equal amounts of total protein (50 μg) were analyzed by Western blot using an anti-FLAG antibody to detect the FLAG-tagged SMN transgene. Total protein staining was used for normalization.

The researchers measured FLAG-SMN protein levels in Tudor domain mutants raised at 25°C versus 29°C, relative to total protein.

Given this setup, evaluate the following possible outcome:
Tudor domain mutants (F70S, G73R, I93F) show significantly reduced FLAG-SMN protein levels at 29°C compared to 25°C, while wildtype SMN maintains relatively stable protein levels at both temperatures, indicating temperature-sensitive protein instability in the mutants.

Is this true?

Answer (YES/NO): YES